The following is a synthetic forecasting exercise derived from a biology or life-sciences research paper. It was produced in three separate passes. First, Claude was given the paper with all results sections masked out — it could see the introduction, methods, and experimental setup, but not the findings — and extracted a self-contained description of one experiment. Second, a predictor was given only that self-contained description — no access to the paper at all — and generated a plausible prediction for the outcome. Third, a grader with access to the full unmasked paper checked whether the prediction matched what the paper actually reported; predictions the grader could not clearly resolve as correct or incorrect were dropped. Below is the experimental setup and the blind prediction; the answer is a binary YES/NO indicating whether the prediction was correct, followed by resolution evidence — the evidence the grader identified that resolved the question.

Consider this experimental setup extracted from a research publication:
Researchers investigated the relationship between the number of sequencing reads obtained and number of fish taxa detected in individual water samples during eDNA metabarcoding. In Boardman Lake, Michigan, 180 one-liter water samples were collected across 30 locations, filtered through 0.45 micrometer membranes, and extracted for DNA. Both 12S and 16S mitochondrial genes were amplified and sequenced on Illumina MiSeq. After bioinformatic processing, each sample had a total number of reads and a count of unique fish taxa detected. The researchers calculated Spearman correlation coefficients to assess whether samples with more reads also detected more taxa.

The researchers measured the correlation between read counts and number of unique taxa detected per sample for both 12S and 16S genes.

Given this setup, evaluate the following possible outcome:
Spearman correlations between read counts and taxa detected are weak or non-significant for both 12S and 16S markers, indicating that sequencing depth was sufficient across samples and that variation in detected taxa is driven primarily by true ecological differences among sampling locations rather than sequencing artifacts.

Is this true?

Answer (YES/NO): YES